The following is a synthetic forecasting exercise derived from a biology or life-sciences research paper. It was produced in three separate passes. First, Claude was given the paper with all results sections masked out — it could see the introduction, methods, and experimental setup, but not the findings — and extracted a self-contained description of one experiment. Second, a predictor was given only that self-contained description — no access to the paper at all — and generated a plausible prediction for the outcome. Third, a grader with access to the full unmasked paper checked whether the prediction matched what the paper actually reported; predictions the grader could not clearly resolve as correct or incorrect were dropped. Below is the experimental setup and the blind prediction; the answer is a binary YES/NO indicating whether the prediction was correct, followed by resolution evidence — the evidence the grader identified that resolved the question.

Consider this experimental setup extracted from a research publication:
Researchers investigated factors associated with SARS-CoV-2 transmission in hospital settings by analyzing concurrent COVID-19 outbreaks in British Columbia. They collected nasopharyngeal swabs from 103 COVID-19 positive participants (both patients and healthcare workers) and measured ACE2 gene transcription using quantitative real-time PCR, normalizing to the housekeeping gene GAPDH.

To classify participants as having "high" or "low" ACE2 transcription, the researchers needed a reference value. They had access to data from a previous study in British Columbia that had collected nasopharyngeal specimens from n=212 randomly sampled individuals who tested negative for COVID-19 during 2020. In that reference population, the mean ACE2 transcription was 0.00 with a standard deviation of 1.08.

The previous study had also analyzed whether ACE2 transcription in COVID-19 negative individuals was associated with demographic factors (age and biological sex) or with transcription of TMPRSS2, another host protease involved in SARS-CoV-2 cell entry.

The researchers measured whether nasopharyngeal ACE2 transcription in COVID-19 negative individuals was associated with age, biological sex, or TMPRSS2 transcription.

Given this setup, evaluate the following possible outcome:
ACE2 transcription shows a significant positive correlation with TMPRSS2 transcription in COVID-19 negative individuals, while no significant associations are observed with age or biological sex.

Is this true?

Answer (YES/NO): NO